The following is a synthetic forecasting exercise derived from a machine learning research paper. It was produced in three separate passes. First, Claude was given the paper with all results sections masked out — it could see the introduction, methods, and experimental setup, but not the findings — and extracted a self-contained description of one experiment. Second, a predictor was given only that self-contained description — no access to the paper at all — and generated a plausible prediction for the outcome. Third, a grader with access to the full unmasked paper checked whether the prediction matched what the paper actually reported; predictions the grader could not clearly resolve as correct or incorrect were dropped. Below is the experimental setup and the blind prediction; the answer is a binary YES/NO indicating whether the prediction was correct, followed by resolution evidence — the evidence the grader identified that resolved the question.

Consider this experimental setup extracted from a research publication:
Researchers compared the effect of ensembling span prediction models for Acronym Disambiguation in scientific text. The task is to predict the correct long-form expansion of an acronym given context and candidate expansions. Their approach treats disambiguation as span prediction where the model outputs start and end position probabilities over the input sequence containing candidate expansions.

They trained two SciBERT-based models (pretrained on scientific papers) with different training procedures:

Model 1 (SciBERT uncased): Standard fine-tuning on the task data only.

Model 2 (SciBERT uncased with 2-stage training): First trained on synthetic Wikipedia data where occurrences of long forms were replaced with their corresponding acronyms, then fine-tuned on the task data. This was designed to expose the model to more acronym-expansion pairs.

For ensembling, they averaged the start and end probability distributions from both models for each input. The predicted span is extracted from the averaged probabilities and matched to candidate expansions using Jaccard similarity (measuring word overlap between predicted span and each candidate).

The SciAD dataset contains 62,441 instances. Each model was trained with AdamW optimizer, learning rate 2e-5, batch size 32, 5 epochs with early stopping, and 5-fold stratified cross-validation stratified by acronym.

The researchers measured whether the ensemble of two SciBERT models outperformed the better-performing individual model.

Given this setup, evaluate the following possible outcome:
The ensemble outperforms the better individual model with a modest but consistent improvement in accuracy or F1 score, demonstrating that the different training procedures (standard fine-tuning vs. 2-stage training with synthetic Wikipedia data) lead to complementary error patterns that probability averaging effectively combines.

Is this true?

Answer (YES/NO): NO